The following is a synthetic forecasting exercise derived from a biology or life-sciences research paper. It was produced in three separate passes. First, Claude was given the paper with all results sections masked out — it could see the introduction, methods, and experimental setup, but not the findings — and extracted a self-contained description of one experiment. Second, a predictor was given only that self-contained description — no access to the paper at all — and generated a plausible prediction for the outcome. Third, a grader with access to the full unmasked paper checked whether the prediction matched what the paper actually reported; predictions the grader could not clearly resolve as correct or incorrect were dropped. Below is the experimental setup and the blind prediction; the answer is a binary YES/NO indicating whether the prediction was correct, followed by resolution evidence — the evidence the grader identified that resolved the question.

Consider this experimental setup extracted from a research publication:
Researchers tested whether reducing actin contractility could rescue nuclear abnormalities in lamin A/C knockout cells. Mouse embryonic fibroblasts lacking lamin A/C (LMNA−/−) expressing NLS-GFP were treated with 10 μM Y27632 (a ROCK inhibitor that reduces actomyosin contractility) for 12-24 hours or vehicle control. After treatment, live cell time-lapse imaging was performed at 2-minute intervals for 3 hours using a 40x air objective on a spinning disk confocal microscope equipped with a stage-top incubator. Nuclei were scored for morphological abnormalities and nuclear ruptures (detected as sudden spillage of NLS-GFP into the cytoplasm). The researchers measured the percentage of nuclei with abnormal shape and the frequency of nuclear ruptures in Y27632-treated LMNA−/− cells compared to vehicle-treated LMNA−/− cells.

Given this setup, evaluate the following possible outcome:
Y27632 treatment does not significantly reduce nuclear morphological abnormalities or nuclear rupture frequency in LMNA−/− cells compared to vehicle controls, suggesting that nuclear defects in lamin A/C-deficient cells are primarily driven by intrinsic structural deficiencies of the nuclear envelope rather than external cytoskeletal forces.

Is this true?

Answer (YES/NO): NO